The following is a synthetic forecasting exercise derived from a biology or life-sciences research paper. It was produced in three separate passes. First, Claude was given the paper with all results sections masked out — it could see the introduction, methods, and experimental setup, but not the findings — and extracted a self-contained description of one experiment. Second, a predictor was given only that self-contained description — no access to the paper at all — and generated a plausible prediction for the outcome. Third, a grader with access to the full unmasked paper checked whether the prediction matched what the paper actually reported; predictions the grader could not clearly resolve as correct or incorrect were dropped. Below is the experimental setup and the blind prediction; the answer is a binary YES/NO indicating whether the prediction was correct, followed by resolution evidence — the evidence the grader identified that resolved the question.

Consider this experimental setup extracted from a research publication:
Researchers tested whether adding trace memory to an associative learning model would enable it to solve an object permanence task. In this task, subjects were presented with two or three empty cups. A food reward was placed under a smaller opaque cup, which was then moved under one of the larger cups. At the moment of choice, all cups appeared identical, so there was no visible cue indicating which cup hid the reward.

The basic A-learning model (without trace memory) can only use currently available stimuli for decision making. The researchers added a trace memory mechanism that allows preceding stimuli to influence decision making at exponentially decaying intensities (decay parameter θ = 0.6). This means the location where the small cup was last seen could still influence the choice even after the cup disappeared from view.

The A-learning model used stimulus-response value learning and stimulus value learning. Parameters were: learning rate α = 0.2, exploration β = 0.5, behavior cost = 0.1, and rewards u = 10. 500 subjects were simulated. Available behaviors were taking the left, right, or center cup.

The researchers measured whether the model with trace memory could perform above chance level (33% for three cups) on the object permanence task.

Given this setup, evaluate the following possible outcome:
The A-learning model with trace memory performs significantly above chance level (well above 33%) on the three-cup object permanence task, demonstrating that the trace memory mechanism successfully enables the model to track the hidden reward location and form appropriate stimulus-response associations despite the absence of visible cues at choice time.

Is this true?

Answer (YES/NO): YES